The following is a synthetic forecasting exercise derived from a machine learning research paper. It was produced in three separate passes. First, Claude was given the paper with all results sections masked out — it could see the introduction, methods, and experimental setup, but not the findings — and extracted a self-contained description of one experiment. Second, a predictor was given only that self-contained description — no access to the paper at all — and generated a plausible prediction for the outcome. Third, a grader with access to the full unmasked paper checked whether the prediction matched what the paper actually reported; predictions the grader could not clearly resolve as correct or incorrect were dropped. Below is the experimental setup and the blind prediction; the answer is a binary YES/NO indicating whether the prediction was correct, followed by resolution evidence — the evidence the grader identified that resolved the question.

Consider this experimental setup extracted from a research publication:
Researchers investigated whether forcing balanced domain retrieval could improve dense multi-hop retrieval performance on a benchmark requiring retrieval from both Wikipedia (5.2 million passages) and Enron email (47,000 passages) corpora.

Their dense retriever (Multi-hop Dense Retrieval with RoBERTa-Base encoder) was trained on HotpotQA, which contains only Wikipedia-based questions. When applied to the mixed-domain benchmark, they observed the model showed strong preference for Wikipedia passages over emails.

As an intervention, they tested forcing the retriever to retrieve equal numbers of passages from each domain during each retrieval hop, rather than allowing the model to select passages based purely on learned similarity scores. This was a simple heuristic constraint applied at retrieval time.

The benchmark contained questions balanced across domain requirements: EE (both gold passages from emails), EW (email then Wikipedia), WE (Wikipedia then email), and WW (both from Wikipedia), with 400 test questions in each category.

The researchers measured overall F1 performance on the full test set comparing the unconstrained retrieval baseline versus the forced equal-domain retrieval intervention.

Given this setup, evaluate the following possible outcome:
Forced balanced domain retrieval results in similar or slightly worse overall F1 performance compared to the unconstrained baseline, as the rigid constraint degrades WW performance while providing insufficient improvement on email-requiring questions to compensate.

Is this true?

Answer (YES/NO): NO